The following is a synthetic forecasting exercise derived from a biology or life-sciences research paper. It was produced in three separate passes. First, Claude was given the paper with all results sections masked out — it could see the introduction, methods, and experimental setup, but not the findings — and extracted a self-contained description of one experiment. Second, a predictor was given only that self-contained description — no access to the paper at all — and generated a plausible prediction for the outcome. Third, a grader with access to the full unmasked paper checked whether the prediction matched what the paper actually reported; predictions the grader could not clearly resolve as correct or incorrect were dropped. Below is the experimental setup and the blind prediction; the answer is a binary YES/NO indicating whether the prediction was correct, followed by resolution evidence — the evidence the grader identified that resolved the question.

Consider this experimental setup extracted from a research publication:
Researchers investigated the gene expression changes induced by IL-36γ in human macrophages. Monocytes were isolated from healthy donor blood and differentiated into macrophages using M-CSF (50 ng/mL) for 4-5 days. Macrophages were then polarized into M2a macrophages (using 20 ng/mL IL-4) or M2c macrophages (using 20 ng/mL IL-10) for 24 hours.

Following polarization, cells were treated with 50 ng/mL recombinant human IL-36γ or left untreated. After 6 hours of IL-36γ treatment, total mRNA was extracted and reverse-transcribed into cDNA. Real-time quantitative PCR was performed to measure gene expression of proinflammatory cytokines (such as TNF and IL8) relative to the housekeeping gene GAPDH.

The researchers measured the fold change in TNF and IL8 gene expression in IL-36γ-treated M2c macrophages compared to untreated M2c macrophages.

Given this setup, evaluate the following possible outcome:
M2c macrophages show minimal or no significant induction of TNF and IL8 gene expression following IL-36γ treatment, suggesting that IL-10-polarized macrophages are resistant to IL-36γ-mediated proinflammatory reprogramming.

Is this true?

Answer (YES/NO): YES